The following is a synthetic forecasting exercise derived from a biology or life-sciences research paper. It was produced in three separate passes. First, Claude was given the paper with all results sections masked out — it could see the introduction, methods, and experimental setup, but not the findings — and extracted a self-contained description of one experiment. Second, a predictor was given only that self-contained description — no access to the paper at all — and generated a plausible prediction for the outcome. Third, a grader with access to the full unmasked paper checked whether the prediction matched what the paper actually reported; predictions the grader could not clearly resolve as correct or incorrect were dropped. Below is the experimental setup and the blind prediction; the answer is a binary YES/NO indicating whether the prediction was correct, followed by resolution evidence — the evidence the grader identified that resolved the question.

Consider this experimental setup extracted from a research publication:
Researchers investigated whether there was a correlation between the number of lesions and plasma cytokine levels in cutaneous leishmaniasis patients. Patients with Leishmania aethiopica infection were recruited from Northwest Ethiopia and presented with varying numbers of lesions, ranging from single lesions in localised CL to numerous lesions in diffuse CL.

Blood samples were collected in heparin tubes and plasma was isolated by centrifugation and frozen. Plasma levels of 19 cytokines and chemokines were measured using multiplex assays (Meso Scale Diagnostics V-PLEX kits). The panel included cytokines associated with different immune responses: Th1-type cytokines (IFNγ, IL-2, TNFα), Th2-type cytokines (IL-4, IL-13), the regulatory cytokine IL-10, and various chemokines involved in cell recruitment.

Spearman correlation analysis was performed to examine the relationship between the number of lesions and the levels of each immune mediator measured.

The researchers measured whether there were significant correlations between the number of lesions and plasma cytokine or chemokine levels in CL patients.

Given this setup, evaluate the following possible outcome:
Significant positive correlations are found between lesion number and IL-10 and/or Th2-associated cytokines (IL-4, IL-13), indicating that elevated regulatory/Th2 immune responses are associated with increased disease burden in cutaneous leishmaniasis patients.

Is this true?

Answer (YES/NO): NO